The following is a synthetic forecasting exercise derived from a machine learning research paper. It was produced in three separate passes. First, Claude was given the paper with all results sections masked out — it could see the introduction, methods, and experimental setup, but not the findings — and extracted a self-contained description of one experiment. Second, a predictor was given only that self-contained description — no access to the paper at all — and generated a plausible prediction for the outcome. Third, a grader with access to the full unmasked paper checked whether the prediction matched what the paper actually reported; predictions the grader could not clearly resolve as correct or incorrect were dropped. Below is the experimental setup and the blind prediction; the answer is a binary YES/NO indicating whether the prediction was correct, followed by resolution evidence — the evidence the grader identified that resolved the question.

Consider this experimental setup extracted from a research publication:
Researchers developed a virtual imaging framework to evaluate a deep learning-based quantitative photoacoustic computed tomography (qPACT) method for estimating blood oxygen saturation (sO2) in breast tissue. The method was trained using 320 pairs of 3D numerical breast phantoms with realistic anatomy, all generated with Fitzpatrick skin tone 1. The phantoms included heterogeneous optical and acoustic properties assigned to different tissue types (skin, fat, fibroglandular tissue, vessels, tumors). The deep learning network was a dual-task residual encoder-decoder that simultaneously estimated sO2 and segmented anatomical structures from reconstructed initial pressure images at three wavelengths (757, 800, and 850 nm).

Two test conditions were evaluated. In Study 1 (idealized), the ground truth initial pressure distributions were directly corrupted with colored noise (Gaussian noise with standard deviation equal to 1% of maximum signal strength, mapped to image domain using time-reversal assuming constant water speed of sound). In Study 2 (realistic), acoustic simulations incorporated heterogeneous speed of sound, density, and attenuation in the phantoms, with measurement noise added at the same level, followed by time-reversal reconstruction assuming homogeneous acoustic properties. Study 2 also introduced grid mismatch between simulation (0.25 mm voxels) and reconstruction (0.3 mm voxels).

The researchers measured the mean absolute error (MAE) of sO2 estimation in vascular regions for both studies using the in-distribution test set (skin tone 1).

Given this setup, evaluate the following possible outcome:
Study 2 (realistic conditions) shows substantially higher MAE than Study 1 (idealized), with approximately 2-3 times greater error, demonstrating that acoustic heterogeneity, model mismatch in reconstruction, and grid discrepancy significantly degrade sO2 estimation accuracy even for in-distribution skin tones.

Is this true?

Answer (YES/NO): NO